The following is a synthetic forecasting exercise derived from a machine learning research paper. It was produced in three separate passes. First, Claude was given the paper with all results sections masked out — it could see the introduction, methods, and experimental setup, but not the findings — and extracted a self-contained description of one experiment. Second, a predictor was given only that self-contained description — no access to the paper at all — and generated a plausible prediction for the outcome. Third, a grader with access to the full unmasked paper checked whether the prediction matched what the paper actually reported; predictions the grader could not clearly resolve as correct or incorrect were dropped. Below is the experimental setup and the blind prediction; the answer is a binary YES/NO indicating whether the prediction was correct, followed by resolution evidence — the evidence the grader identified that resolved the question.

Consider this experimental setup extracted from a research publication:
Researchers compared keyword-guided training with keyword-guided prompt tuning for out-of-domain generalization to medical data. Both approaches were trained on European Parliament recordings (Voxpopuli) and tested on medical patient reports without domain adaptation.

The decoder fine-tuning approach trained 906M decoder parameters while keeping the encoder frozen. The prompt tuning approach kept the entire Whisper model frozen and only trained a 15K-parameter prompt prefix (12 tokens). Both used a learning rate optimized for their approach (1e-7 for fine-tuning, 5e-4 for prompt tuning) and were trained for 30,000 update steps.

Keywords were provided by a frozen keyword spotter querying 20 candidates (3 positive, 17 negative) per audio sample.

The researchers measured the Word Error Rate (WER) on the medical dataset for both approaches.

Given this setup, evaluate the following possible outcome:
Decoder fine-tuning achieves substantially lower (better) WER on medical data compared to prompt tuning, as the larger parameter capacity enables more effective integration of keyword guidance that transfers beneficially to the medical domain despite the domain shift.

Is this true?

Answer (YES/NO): NO